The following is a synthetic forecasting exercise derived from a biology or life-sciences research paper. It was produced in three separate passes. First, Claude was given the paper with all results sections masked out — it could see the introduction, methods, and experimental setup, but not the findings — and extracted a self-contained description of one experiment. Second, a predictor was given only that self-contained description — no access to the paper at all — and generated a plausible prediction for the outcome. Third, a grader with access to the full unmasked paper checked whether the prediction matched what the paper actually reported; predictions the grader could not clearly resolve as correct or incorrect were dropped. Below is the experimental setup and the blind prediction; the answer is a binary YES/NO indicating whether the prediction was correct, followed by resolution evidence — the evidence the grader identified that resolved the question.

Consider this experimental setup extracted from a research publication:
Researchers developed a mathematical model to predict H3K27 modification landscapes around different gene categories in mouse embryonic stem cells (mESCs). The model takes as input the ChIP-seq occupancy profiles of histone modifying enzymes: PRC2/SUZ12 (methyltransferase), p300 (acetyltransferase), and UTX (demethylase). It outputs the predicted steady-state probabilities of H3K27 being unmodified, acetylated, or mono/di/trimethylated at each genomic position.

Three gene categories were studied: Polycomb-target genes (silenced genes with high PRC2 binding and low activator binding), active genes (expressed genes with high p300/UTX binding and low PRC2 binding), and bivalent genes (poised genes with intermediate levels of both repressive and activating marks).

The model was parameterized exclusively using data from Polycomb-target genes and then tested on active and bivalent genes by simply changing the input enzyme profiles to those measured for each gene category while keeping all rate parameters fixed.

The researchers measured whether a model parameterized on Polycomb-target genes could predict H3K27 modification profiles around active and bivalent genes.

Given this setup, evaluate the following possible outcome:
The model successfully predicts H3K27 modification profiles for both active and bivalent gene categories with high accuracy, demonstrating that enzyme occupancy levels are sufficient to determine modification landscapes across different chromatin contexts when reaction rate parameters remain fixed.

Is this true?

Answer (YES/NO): NO